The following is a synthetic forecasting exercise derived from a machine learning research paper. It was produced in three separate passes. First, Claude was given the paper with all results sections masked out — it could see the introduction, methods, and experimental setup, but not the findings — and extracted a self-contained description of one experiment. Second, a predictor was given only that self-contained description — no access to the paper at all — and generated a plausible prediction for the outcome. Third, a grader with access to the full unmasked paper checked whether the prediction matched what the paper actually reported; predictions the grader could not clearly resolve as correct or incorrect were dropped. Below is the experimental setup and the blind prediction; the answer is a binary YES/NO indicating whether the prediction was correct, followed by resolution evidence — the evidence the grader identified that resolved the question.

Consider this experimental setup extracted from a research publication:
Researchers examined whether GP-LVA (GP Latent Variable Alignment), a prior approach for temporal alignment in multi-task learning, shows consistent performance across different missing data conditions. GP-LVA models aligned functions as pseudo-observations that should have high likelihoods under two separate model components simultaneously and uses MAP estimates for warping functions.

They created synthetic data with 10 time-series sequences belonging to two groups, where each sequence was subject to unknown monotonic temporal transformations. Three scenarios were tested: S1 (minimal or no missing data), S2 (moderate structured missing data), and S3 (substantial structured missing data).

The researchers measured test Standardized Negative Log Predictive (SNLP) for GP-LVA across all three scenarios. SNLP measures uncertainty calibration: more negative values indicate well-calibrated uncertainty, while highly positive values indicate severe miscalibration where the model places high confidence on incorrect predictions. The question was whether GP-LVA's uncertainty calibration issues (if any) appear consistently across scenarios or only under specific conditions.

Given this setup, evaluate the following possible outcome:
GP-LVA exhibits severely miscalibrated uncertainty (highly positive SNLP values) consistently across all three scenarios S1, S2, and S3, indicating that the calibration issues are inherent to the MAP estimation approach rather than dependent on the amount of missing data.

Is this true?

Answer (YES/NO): NO